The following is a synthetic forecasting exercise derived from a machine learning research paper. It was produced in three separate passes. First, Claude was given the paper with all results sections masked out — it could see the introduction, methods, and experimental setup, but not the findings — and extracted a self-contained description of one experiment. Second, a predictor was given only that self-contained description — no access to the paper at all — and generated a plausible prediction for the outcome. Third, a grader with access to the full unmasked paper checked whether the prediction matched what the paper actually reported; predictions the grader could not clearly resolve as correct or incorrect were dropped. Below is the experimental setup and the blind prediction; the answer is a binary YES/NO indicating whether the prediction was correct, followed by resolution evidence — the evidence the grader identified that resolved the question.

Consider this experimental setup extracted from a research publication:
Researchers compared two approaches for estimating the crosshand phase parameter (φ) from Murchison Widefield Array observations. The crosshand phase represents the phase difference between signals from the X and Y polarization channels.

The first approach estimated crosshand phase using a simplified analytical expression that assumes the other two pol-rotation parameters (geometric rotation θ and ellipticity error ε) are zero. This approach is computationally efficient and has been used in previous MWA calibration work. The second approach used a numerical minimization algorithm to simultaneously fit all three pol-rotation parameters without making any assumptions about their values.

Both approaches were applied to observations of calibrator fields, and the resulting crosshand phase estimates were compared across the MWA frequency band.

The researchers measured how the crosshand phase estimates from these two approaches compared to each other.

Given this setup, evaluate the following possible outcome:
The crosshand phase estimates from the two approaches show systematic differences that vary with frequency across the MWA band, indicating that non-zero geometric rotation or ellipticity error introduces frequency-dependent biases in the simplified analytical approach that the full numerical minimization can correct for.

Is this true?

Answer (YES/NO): NO